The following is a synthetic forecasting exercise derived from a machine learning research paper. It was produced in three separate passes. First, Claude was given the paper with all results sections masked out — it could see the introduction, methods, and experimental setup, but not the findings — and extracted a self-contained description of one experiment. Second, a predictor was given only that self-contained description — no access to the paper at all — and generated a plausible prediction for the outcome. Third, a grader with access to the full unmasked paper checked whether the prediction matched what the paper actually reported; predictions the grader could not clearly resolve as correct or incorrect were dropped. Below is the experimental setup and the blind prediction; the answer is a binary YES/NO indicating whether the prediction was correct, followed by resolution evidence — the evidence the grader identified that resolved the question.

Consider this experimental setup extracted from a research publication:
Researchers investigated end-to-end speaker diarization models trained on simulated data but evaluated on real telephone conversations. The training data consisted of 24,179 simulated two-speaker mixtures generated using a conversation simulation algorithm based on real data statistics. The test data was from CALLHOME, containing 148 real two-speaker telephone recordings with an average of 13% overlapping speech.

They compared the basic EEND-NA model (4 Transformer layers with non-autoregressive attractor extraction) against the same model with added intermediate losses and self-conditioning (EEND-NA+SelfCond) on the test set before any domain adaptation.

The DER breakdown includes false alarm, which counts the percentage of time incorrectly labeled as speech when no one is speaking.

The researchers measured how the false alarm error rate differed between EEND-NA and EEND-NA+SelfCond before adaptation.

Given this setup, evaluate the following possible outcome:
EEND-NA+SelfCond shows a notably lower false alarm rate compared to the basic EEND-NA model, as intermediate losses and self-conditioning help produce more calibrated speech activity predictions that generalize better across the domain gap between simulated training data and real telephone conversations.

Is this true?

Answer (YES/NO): NO